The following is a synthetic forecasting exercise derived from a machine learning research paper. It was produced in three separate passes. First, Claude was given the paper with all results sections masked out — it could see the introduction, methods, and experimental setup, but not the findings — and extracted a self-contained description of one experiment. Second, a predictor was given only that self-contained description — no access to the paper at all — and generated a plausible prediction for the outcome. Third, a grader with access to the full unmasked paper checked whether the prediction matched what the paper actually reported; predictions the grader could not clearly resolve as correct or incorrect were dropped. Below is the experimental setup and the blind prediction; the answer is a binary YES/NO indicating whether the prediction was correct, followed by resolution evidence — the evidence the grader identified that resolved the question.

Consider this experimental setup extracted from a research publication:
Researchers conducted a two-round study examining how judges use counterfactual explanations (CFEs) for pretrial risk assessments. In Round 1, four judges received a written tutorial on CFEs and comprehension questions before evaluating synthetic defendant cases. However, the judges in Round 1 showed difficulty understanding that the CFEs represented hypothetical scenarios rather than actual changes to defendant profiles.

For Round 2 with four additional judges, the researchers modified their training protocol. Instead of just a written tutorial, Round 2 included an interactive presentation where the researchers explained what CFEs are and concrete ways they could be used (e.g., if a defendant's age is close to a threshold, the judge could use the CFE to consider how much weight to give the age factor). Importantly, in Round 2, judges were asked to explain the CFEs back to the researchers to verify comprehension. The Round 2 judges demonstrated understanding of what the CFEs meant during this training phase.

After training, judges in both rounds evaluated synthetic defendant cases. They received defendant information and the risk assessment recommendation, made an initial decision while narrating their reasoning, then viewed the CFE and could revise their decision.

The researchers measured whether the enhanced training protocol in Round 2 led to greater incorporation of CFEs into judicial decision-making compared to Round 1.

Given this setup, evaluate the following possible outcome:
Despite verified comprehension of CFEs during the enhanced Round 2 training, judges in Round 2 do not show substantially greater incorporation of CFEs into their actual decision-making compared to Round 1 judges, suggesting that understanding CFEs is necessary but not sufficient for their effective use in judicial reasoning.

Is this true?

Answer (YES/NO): YES